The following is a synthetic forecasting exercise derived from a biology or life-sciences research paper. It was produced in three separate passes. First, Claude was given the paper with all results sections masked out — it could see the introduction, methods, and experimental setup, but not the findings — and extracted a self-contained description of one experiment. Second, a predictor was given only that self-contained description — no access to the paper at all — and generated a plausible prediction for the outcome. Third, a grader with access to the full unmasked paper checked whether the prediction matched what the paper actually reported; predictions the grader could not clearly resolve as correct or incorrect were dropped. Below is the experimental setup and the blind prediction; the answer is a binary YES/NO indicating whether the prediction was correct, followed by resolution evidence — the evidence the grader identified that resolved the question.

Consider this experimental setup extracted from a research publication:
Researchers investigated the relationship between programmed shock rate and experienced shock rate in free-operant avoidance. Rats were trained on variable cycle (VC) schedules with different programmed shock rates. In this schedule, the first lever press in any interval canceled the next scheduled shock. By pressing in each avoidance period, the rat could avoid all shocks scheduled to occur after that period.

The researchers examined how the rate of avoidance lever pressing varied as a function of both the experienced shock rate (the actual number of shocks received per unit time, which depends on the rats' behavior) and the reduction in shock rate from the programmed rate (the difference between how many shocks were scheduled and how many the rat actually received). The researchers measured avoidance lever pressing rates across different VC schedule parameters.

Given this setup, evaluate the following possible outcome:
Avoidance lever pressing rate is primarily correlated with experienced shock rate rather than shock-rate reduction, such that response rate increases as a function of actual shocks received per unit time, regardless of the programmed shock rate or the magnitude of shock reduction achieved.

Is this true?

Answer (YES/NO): NO